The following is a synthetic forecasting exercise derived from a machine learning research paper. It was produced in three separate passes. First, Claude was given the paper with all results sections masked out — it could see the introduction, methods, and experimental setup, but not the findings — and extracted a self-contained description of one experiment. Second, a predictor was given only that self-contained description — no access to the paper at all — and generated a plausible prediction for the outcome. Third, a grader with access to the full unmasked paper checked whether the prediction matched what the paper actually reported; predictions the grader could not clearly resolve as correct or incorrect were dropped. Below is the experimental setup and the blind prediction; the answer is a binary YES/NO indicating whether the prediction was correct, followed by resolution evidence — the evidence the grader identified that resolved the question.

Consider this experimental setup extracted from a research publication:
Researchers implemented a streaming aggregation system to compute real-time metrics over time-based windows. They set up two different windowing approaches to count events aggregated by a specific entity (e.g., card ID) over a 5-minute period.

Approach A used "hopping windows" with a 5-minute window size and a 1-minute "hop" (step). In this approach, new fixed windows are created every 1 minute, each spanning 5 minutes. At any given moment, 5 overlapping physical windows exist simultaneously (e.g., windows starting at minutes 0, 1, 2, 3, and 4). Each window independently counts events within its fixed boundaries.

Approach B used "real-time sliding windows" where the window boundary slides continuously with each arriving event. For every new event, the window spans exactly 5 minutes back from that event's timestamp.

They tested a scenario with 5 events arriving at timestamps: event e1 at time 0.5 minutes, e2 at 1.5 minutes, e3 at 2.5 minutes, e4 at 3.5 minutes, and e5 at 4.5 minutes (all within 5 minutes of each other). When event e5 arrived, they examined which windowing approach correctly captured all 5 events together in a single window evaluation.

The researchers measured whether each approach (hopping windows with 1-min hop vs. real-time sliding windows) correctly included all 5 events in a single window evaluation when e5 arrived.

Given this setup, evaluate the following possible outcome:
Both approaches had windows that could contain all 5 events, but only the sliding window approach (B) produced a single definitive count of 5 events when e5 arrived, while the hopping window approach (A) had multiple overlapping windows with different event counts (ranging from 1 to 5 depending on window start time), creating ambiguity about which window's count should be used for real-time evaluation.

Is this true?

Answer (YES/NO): NO